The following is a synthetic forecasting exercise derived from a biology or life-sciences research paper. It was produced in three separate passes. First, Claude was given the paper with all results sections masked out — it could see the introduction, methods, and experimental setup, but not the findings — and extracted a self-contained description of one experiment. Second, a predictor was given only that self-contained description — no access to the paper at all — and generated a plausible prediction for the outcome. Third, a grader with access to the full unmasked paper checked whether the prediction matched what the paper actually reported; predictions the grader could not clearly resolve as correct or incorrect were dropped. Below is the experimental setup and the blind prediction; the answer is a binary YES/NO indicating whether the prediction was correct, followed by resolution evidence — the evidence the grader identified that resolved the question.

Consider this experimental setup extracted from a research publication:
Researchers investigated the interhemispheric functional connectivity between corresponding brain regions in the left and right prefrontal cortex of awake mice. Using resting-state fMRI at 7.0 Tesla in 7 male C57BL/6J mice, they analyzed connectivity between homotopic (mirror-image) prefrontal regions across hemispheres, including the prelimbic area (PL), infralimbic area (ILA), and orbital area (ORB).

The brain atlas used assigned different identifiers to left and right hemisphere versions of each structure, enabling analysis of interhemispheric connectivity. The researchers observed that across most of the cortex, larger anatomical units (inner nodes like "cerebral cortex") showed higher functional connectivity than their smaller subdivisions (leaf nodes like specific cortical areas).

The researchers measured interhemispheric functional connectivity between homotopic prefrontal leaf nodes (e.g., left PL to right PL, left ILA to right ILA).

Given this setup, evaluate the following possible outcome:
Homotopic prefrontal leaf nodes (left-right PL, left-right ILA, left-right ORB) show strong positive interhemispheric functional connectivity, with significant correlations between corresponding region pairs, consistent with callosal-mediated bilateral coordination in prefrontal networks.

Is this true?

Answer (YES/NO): YES